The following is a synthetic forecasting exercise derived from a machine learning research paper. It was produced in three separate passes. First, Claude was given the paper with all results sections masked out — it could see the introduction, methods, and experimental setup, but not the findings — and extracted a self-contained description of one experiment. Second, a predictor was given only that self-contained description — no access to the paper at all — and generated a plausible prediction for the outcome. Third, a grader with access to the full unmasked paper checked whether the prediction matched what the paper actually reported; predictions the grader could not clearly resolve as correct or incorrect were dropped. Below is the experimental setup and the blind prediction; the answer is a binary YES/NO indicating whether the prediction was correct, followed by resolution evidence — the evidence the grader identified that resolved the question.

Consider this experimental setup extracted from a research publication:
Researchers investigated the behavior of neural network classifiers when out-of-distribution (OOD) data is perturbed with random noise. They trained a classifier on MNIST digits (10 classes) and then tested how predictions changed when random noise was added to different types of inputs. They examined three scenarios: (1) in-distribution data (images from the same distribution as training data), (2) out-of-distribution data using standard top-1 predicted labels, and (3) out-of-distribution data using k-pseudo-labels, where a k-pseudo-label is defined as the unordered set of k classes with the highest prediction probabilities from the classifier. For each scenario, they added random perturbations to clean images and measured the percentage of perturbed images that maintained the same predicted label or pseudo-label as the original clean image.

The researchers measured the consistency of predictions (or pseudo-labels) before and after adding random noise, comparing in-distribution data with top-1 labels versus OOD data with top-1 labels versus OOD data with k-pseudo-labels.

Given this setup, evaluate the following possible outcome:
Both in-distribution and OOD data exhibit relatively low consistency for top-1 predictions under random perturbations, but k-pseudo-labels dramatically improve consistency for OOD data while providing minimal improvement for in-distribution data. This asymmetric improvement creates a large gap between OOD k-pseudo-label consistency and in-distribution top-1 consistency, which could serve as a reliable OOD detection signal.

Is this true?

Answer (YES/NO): NO